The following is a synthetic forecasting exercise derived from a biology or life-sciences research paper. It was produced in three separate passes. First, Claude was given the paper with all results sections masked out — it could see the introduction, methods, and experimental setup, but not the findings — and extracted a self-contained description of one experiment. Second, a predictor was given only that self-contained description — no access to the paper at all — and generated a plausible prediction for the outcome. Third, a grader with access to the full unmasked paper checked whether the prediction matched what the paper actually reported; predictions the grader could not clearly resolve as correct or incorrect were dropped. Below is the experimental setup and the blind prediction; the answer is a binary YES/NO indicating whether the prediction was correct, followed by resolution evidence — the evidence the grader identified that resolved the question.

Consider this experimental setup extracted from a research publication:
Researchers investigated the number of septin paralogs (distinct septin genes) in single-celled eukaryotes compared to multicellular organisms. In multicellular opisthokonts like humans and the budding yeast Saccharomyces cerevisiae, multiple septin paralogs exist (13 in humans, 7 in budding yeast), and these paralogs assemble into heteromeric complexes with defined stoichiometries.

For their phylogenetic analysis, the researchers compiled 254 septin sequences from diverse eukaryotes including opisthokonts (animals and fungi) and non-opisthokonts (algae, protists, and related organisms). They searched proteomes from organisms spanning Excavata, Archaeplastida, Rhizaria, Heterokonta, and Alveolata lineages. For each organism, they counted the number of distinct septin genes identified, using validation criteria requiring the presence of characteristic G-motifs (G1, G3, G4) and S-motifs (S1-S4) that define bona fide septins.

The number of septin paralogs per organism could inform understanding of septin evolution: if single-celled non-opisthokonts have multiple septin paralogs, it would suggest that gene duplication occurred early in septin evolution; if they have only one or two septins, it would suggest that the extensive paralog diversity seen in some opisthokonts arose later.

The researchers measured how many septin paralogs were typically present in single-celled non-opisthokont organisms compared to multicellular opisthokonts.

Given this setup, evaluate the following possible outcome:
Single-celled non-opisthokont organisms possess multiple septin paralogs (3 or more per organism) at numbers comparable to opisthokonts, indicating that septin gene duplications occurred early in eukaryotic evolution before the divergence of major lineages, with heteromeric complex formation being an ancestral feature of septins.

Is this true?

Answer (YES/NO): NO